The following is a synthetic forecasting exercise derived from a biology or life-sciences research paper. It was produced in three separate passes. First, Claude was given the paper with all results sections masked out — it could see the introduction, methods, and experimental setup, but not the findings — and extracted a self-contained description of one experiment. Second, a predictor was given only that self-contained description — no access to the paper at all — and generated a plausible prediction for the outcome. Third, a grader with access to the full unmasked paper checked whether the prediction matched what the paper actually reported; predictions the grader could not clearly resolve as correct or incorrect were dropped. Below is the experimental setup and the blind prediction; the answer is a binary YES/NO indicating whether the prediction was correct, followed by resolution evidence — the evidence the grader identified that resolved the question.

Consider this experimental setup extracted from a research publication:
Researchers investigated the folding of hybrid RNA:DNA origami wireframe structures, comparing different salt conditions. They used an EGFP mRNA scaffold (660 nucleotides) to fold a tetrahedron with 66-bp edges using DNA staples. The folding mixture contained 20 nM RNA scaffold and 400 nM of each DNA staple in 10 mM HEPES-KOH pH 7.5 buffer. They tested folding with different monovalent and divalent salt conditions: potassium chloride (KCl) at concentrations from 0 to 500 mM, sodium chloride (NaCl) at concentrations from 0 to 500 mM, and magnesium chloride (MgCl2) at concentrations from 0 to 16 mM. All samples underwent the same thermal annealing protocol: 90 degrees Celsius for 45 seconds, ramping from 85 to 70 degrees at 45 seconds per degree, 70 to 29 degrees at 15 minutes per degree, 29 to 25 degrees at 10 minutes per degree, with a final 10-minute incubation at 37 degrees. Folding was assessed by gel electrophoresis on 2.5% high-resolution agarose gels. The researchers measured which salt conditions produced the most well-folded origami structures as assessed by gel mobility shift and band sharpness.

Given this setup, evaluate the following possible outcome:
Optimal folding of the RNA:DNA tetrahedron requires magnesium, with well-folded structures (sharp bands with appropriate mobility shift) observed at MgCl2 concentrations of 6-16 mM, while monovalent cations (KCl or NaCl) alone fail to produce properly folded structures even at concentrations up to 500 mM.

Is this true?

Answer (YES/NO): NO